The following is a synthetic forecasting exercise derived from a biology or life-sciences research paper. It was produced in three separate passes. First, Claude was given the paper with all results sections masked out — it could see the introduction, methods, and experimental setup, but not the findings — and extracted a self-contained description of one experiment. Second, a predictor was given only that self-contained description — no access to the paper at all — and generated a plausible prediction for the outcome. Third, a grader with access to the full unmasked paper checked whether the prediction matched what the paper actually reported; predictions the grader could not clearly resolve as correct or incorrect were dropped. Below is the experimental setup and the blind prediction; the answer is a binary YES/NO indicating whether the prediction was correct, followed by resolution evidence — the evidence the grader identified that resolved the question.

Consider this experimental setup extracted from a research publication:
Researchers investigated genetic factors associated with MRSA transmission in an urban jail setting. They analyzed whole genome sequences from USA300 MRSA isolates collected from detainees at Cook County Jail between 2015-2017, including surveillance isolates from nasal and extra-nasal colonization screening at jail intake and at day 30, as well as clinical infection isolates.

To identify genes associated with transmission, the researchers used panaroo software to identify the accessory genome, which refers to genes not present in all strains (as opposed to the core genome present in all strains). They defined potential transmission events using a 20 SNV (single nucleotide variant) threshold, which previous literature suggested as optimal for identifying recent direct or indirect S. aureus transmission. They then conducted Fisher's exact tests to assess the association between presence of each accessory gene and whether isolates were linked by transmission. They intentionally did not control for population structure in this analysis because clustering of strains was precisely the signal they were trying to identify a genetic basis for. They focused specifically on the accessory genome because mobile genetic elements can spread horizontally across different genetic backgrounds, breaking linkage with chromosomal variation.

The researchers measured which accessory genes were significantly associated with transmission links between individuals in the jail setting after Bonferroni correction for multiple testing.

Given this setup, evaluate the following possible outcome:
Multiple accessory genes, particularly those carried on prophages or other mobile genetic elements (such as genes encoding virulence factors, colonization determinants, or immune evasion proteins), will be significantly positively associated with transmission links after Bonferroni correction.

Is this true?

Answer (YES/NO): NO